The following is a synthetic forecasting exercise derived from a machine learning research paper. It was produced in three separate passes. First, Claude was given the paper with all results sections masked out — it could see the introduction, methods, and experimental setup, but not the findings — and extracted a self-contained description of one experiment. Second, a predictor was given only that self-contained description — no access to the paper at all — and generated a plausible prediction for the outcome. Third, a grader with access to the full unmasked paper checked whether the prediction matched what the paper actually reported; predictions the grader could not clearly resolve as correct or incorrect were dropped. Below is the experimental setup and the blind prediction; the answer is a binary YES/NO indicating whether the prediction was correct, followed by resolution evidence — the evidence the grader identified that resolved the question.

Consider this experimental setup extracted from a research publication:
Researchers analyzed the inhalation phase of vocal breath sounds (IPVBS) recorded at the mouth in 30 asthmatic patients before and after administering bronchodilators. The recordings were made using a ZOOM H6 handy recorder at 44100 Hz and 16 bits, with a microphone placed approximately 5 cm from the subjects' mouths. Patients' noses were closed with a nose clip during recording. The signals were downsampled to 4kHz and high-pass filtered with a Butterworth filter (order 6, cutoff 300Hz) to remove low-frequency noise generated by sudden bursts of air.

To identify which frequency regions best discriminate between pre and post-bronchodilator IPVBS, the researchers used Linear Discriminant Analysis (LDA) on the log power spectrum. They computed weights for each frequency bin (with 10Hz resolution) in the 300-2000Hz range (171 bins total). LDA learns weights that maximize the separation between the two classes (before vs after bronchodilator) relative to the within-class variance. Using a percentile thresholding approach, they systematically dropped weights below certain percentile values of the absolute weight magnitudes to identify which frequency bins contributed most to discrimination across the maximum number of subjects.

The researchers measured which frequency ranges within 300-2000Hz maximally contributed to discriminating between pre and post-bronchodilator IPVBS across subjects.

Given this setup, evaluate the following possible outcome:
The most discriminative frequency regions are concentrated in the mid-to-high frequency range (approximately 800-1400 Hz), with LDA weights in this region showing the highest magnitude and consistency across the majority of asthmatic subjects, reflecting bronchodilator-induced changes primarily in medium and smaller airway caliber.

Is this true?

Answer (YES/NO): NO